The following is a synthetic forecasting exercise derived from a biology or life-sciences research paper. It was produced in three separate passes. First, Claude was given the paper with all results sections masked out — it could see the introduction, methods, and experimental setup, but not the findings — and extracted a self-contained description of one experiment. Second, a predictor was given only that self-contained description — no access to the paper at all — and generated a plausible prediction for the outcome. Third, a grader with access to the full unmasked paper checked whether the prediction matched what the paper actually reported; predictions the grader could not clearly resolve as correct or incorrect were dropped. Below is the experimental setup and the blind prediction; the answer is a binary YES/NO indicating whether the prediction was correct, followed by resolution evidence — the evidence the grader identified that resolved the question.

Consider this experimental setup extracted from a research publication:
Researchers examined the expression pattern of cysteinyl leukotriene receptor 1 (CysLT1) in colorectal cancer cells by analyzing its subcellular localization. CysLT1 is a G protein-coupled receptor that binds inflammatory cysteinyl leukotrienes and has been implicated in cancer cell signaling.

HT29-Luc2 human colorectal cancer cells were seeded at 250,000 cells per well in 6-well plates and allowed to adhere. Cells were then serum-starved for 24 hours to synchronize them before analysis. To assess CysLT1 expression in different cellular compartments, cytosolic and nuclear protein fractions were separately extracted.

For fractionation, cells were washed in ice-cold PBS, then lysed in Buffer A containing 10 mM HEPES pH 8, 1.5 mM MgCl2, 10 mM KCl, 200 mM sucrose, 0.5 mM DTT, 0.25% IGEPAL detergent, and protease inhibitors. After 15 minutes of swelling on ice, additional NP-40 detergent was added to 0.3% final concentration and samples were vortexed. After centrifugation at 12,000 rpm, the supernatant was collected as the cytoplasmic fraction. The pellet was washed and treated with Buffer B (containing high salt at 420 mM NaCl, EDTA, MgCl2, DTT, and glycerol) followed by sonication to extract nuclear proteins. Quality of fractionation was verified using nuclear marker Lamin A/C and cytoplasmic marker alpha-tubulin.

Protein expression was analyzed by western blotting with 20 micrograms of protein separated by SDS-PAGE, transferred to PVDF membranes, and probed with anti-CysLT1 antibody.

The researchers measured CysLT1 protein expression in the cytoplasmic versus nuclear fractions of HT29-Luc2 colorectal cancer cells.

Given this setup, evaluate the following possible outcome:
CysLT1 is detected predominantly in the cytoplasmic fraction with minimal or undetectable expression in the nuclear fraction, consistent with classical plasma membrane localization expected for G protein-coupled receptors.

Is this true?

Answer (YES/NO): NO